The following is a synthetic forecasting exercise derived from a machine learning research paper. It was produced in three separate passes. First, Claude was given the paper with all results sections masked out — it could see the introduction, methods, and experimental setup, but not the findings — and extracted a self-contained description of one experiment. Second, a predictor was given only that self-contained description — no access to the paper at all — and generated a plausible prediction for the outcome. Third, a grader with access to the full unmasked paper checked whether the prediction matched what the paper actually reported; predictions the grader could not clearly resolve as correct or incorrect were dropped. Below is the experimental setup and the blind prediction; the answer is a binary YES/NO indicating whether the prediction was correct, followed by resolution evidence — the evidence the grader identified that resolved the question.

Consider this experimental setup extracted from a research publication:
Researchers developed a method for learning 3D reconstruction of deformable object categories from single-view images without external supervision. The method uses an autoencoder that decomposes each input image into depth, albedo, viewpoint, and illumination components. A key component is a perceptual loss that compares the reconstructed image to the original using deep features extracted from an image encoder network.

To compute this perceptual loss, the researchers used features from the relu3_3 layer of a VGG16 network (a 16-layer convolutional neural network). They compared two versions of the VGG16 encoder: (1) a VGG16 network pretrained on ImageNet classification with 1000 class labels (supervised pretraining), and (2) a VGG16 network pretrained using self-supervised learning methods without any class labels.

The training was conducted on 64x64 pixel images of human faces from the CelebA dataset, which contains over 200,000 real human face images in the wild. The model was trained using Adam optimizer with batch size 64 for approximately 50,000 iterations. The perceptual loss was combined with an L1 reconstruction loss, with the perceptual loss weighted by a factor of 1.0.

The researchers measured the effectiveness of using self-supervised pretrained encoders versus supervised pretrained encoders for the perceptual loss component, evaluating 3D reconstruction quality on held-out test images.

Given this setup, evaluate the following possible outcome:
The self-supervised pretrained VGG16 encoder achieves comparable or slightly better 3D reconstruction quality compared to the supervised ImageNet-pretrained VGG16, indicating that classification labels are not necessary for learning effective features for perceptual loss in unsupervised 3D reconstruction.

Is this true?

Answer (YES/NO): YES